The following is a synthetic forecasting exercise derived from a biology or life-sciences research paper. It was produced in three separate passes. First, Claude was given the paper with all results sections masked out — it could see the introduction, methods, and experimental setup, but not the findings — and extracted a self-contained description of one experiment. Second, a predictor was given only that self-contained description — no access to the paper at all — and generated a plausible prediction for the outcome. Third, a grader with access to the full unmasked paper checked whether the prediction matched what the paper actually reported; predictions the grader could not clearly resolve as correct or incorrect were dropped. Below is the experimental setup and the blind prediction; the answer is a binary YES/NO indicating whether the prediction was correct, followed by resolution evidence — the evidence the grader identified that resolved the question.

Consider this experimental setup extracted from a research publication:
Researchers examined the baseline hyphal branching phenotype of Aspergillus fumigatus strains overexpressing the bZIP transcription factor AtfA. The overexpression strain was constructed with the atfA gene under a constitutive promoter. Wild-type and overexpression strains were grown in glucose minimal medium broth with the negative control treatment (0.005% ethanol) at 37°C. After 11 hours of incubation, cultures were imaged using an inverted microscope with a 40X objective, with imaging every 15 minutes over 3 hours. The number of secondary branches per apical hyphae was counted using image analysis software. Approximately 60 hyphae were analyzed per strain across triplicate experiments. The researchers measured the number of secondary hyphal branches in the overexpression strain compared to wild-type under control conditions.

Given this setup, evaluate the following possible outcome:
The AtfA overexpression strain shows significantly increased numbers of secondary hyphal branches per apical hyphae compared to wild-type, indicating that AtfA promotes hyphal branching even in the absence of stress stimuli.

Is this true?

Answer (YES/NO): NO